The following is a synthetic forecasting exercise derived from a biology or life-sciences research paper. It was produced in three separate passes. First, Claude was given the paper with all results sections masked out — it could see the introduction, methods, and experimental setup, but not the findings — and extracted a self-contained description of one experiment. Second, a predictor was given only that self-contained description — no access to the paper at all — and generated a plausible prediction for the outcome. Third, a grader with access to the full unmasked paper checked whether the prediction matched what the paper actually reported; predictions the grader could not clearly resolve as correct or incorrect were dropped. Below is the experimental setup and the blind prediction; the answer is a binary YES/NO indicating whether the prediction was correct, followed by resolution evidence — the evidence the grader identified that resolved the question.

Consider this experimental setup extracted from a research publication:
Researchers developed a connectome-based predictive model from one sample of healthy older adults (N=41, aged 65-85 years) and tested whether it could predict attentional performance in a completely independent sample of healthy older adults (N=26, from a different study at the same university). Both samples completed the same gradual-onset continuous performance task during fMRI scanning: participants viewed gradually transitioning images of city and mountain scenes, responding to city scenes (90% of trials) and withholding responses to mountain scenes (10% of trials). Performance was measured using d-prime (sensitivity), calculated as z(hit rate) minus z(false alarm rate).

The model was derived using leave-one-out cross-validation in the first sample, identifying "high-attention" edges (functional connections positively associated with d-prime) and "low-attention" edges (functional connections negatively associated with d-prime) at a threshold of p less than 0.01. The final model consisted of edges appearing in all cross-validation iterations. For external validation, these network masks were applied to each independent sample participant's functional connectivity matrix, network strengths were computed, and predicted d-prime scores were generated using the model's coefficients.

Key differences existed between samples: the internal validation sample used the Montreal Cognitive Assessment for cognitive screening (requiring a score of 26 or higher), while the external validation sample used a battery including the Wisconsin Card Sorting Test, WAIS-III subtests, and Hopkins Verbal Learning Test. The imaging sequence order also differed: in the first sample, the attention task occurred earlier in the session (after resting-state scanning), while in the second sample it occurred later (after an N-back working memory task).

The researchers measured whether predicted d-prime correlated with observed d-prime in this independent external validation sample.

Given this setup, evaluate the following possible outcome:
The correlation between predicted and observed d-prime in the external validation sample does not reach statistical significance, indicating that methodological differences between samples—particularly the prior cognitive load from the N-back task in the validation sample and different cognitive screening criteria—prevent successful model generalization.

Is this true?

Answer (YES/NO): NO